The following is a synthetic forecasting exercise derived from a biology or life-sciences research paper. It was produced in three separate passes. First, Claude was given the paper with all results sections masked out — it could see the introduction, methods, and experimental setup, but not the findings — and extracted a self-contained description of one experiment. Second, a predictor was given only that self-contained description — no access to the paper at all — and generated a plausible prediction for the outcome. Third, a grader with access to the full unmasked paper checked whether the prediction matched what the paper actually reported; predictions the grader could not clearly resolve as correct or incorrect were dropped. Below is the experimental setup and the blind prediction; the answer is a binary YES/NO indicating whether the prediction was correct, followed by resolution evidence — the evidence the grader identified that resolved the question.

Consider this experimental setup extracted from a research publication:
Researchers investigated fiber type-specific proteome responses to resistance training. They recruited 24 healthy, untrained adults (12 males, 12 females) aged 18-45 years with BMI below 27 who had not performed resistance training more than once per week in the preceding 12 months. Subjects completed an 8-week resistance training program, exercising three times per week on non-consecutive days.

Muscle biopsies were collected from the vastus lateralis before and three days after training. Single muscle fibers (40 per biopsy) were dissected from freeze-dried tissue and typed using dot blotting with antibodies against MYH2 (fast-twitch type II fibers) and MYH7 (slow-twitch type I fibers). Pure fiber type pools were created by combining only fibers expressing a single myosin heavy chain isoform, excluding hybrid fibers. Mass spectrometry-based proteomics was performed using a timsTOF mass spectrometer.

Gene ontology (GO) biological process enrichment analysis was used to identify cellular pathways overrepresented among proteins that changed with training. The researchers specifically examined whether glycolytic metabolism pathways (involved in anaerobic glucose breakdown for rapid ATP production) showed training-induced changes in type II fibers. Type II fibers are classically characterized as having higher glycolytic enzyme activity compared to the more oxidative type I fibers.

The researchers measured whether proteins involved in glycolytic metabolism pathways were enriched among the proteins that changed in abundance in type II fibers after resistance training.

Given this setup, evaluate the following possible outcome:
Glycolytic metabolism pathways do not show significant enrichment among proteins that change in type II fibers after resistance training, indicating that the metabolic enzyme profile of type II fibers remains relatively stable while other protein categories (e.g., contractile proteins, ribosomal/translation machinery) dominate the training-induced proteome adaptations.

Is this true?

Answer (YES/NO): YES